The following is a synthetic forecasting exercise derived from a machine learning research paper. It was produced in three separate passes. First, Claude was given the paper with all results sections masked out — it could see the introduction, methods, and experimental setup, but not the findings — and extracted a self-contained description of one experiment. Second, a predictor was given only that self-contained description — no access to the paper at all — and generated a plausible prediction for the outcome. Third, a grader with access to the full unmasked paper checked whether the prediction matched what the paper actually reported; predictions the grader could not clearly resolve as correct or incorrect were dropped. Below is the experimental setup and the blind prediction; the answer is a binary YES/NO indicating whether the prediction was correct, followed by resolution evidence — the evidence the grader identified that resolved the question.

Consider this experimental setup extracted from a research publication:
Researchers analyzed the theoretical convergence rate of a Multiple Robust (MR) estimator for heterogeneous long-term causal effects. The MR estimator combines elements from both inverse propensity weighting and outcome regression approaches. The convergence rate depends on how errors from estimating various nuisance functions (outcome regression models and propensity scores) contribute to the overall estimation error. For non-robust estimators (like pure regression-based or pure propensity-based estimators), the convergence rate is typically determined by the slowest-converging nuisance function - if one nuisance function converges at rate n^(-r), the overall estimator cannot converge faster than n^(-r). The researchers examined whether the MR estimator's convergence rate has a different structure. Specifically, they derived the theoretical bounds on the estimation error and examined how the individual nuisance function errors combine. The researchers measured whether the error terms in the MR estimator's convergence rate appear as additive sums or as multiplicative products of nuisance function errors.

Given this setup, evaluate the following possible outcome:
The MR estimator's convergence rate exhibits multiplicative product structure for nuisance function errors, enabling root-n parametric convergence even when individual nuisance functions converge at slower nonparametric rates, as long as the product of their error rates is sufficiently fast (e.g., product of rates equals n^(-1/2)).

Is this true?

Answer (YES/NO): YES